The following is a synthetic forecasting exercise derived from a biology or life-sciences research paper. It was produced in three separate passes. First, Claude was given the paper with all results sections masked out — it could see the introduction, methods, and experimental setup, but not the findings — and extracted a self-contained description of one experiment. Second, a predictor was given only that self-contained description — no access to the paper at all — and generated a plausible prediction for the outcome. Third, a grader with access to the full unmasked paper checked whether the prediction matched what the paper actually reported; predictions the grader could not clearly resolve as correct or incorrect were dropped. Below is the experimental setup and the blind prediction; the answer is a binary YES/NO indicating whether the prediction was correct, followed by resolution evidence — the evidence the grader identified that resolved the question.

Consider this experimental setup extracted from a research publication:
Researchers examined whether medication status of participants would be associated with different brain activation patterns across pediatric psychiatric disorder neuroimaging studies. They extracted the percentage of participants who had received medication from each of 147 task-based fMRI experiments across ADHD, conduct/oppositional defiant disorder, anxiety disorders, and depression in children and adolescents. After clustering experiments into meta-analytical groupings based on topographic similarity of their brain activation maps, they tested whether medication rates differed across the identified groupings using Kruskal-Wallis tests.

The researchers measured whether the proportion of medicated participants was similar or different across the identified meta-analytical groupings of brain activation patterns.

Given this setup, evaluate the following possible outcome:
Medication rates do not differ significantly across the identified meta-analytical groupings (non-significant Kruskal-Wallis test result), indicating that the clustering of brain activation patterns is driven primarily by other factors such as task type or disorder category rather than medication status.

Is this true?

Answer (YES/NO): YES